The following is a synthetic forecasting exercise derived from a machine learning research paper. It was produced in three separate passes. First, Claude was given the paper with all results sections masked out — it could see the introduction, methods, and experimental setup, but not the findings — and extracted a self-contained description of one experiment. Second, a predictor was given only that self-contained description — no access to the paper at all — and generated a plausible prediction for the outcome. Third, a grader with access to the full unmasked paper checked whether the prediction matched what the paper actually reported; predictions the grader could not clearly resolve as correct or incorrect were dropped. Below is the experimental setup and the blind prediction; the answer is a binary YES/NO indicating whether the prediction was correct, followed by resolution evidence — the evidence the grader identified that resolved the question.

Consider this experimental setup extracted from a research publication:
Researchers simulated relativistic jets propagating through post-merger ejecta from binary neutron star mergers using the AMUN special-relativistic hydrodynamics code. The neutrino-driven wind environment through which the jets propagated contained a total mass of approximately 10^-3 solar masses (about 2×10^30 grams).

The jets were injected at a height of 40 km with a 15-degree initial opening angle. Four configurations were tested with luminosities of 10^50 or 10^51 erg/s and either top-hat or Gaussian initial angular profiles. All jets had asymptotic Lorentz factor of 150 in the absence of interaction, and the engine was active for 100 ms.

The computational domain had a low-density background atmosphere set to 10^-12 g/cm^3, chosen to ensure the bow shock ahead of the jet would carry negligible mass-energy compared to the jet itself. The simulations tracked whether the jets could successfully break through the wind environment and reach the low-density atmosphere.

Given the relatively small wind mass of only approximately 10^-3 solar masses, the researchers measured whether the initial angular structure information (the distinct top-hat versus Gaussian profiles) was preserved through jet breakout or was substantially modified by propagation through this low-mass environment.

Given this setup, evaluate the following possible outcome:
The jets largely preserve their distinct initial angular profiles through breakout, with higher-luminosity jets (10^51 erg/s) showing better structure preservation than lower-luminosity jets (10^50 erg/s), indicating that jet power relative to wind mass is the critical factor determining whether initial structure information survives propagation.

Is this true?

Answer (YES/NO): NO